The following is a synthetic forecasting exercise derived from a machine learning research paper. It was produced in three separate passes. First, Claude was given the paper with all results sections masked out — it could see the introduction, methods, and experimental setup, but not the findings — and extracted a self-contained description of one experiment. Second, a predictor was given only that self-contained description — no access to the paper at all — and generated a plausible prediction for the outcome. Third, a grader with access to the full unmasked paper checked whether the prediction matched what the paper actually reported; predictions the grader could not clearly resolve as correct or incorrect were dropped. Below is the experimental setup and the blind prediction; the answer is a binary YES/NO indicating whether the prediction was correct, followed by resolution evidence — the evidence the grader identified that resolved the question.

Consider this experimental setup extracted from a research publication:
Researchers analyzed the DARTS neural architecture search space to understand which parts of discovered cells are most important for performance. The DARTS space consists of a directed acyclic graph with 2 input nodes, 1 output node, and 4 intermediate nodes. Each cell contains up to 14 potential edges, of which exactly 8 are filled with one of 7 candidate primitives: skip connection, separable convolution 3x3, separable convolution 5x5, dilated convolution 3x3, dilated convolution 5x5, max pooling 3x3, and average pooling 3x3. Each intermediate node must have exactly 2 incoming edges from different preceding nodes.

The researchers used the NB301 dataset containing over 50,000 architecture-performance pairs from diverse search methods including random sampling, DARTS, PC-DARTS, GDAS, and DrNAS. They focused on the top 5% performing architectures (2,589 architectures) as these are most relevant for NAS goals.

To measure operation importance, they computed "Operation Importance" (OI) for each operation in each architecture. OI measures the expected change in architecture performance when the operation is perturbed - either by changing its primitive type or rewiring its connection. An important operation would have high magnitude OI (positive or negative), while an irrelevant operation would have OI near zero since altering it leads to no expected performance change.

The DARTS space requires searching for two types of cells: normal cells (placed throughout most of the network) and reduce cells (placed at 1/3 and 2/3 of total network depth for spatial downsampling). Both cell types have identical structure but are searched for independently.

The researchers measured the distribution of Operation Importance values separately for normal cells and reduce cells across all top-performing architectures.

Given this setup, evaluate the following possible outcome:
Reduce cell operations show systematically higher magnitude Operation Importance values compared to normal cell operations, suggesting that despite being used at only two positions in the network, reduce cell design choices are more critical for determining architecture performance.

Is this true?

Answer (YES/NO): NO